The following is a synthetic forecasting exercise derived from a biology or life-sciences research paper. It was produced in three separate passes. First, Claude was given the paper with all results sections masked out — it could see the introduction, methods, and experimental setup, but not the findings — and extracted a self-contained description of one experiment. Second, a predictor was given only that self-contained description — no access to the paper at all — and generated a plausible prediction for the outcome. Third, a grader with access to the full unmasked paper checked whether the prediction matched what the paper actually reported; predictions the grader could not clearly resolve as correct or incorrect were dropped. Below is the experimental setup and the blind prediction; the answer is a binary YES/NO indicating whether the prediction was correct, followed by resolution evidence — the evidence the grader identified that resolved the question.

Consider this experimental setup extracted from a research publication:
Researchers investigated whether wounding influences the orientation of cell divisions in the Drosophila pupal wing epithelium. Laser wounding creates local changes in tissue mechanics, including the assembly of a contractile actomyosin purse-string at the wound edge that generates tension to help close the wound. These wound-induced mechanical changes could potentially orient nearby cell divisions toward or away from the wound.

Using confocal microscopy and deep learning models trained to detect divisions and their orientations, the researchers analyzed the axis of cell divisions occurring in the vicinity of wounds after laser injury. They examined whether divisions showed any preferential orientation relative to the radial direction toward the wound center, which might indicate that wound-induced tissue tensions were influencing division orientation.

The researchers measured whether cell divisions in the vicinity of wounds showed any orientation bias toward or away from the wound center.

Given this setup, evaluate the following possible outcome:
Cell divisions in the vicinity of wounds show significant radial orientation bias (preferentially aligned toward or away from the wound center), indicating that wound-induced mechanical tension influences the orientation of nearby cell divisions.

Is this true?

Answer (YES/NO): NO